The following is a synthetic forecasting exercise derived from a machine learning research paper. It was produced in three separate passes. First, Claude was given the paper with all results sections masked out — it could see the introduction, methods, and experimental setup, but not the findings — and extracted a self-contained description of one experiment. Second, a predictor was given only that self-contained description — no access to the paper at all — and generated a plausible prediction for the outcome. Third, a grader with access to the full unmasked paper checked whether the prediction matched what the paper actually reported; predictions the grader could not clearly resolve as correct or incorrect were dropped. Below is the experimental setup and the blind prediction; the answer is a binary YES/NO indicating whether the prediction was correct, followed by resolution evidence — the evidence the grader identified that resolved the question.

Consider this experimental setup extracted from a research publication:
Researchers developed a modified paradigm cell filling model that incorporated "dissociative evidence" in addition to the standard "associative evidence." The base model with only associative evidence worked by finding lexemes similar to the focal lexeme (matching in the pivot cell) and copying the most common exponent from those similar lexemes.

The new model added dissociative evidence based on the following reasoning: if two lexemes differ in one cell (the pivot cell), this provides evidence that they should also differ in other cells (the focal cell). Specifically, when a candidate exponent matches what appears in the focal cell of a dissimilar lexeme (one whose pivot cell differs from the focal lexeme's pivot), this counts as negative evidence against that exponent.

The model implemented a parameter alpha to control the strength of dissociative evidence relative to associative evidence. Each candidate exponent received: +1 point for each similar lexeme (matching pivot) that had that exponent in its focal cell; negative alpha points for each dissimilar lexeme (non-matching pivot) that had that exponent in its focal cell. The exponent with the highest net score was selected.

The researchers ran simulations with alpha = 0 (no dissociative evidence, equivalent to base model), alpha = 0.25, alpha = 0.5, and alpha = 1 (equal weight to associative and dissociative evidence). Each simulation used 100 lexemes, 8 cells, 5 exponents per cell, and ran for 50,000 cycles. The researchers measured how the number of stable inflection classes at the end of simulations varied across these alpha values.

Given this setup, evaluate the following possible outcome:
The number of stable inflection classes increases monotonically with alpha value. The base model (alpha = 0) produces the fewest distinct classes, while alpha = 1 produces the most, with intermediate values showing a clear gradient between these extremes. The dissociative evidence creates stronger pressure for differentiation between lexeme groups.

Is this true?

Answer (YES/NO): NO